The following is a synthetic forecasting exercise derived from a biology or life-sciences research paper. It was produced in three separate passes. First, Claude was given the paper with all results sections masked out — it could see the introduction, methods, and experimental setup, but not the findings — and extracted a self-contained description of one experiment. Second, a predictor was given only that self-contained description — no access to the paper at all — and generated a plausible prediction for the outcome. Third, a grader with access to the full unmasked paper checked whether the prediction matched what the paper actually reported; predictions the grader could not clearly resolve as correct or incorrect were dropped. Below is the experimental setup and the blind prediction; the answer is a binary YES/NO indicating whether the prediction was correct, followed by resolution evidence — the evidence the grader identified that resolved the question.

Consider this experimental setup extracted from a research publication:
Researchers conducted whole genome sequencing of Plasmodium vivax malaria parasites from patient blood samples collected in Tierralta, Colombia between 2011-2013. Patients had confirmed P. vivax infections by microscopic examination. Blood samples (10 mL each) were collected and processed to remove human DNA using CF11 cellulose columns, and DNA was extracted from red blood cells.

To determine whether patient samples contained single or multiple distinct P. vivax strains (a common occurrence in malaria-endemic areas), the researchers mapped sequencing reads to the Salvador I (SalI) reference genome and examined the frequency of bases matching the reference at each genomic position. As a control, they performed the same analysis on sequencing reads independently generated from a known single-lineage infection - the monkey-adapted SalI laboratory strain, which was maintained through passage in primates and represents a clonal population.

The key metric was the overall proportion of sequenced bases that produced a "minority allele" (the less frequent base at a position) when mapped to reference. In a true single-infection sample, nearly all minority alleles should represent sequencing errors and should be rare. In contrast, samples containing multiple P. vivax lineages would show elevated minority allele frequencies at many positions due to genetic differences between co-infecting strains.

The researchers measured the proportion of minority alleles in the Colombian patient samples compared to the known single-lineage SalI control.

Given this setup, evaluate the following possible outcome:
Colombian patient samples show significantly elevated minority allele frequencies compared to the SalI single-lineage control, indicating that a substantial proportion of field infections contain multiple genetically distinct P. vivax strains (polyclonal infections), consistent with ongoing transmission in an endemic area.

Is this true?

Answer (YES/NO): NO